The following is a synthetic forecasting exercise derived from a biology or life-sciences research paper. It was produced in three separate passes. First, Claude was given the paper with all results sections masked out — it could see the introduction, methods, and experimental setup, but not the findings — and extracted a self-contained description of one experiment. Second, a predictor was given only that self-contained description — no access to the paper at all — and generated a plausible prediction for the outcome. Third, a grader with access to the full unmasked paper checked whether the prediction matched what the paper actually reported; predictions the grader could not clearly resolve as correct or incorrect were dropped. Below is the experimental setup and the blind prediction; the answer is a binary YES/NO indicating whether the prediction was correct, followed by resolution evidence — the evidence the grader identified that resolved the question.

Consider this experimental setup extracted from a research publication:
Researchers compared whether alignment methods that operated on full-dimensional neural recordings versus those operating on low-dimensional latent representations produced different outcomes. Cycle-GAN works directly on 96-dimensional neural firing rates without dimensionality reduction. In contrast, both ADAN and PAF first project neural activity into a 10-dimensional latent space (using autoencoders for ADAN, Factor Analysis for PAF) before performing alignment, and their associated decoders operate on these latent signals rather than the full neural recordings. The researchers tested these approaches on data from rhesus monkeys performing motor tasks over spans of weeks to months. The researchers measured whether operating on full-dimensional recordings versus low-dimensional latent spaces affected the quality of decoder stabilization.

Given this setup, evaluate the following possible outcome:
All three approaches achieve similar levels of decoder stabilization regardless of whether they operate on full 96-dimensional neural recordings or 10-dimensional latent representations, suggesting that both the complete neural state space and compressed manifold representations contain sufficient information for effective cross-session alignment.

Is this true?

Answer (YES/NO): NO